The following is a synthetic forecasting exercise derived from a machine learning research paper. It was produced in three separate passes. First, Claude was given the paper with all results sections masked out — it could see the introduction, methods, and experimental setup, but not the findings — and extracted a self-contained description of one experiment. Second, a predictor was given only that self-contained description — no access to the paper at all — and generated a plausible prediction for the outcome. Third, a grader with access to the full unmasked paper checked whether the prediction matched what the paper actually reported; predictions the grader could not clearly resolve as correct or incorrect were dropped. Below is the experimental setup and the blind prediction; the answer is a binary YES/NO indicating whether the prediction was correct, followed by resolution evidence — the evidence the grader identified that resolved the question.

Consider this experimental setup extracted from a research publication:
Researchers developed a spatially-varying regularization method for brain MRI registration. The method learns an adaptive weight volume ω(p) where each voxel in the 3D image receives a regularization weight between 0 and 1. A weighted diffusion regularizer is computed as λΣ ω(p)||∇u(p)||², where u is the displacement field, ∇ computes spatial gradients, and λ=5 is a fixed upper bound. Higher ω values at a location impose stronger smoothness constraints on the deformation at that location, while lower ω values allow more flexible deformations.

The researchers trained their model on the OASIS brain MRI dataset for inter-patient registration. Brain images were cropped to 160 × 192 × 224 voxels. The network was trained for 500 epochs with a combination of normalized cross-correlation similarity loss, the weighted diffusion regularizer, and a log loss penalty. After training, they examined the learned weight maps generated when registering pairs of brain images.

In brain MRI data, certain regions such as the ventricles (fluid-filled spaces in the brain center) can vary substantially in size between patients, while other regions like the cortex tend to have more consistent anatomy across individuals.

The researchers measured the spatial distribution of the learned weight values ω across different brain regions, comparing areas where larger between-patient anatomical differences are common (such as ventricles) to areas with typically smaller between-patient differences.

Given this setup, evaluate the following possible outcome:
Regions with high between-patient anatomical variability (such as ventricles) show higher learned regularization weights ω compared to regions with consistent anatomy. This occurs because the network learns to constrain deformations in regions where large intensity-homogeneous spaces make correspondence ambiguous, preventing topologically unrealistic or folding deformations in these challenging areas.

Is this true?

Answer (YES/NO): NO